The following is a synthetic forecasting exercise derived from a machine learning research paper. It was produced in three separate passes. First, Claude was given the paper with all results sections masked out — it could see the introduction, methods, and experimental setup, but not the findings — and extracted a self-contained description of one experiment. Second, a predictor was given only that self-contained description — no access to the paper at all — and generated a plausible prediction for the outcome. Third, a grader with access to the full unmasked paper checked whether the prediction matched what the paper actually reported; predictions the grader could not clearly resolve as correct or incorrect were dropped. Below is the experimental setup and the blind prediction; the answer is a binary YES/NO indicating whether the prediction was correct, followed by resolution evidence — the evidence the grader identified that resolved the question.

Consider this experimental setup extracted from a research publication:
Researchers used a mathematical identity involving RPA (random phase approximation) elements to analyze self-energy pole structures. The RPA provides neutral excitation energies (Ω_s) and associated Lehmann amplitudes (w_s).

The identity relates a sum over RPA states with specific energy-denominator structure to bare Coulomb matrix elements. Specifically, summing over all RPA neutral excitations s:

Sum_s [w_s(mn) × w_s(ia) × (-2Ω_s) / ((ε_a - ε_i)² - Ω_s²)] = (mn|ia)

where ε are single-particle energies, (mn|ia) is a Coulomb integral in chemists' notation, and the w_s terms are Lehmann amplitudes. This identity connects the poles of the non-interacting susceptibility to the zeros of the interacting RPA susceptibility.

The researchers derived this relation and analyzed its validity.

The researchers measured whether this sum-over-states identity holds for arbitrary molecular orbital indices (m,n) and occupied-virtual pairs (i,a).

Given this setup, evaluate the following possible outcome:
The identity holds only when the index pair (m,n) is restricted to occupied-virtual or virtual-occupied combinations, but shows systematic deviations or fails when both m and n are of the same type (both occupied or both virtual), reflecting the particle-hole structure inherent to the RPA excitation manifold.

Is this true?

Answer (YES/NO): NO